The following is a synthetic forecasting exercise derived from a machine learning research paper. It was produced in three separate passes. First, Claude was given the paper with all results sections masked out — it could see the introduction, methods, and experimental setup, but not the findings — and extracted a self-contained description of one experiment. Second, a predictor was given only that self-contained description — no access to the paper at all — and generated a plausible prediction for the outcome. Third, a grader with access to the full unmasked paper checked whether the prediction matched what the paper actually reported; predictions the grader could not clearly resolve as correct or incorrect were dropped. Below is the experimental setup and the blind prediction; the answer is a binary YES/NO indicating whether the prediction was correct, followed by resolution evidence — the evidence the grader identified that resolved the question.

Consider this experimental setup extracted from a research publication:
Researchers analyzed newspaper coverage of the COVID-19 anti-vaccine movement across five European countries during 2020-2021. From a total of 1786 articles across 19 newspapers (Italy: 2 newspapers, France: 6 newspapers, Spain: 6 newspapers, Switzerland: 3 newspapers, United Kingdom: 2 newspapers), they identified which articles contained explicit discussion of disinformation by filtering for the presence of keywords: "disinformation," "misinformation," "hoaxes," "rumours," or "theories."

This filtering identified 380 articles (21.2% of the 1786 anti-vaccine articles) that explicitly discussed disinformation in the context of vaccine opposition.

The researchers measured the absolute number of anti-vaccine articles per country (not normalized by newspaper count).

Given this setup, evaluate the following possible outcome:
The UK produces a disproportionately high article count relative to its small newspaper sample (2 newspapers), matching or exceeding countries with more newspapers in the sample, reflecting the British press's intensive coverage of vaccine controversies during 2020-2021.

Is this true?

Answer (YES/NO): NO